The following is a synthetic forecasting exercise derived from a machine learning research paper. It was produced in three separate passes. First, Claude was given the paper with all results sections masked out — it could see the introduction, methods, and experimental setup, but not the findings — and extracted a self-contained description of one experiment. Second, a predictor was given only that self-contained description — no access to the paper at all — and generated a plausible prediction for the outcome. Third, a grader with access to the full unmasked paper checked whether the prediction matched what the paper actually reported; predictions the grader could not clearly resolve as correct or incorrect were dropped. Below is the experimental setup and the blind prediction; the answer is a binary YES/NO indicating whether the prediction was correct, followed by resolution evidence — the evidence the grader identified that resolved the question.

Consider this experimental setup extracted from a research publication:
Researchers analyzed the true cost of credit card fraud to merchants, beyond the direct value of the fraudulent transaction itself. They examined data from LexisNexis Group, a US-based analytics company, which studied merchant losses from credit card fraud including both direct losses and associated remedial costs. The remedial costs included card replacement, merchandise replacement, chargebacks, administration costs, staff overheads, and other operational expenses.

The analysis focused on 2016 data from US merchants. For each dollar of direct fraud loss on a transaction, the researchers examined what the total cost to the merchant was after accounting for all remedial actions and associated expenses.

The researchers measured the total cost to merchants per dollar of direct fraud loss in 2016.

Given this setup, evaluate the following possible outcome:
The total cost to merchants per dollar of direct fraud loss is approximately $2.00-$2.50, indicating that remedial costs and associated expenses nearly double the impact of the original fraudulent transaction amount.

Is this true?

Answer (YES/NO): YES